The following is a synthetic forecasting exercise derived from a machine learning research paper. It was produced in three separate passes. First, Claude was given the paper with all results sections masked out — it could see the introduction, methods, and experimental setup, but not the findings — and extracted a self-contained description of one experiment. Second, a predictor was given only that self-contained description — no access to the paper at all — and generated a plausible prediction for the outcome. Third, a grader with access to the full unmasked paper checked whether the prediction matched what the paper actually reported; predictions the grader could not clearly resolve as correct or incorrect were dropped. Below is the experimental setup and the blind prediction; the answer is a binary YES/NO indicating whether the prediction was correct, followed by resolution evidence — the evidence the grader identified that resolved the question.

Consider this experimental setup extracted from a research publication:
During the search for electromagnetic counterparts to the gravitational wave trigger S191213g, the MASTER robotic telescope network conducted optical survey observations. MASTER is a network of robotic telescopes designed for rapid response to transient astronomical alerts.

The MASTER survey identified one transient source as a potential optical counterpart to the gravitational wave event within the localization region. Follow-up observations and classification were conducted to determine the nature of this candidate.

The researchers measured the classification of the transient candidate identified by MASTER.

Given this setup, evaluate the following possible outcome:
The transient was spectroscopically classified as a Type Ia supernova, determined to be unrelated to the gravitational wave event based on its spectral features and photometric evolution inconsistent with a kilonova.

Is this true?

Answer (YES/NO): NO